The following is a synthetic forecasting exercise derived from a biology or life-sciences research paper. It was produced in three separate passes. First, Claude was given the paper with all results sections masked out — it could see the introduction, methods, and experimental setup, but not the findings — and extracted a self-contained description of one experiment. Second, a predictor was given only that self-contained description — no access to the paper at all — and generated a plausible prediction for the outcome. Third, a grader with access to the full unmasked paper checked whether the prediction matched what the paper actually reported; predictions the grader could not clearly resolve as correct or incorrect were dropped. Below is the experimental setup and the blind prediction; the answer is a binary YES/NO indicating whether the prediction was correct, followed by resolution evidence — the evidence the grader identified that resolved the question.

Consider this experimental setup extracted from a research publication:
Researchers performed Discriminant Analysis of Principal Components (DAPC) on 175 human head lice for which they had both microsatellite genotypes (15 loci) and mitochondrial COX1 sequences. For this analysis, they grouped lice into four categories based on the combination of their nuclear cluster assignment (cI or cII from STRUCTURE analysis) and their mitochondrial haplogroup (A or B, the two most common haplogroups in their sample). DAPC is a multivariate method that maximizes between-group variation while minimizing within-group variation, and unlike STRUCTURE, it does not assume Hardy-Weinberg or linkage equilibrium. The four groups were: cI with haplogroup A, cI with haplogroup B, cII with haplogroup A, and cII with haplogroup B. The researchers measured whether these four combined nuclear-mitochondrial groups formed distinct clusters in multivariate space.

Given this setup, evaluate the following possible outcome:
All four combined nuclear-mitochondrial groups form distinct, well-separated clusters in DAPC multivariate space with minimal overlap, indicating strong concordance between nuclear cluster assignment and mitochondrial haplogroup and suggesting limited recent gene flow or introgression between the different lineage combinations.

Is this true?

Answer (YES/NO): NO